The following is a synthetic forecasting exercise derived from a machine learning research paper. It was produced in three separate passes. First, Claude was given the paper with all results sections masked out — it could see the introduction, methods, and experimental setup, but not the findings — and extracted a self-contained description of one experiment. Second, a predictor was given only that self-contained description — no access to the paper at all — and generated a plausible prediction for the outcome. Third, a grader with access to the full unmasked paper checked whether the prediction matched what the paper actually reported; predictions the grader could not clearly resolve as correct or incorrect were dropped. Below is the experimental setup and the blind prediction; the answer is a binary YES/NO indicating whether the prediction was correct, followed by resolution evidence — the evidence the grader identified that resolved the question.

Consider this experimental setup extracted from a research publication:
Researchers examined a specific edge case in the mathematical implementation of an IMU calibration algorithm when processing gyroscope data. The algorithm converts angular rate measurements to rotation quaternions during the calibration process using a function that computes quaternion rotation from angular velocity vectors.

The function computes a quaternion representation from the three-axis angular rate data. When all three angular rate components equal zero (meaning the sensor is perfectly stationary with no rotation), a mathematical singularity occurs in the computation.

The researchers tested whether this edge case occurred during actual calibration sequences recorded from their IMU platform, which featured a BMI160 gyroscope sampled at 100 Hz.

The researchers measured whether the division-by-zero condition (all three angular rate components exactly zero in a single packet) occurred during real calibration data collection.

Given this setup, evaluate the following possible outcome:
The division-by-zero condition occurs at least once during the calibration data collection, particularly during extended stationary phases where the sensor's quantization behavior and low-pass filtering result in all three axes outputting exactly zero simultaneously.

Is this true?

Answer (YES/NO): YES